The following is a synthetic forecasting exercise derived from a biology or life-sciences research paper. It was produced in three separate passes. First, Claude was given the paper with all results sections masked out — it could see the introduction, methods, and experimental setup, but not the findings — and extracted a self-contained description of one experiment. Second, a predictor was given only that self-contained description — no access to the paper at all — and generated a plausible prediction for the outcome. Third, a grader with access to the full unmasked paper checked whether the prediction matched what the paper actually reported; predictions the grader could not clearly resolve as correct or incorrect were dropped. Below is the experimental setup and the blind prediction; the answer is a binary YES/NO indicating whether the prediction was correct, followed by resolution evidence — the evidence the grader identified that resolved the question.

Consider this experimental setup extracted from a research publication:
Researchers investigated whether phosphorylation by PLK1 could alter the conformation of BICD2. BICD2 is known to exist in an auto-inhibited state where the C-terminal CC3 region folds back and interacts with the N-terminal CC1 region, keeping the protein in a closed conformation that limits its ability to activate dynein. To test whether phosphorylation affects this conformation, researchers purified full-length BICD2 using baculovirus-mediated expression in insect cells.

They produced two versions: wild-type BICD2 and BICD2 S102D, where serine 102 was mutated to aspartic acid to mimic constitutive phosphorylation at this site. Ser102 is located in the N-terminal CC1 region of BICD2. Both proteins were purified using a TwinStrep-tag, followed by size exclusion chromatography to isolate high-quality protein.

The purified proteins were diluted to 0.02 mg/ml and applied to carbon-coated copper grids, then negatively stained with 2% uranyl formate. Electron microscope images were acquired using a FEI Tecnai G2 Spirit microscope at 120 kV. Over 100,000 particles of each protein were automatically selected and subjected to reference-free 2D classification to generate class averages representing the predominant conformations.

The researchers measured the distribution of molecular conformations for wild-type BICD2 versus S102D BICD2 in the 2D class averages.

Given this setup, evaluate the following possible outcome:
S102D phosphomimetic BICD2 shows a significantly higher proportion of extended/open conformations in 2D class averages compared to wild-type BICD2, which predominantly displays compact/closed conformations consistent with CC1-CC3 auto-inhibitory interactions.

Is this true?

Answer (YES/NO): YES